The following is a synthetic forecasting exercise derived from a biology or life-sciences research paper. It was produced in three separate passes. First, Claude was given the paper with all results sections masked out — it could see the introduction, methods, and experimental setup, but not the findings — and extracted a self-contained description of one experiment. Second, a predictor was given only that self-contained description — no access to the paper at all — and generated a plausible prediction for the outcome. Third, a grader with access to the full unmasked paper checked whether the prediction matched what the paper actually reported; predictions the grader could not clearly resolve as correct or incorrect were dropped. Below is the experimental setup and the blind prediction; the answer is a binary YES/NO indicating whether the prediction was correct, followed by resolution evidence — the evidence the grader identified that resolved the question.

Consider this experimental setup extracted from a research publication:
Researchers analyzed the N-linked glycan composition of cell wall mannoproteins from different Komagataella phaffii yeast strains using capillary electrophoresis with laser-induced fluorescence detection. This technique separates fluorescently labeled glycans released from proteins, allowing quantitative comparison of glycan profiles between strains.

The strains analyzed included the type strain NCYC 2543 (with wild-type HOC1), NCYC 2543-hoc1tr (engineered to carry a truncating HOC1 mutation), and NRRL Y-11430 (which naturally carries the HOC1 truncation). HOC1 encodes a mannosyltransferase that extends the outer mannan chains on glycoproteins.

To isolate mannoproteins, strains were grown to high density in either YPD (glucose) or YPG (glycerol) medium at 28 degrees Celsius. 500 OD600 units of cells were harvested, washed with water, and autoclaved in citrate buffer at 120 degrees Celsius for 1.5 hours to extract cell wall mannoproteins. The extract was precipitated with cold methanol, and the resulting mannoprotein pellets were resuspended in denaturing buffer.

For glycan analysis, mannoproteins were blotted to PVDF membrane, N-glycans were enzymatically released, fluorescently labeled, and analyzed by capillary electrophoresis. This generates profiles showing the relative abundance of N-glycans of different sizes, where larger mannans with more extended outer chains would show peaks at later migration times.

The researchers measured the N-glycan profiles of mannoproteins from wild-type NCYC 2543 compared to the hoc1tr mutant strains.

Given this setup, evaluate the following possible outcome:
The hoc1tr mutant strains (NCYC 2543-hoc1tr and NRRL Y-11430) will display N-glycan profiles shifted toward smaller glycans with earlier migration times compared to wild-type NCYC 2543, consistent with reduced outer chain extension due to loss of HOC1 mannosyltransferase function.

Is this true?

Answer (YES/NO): NO